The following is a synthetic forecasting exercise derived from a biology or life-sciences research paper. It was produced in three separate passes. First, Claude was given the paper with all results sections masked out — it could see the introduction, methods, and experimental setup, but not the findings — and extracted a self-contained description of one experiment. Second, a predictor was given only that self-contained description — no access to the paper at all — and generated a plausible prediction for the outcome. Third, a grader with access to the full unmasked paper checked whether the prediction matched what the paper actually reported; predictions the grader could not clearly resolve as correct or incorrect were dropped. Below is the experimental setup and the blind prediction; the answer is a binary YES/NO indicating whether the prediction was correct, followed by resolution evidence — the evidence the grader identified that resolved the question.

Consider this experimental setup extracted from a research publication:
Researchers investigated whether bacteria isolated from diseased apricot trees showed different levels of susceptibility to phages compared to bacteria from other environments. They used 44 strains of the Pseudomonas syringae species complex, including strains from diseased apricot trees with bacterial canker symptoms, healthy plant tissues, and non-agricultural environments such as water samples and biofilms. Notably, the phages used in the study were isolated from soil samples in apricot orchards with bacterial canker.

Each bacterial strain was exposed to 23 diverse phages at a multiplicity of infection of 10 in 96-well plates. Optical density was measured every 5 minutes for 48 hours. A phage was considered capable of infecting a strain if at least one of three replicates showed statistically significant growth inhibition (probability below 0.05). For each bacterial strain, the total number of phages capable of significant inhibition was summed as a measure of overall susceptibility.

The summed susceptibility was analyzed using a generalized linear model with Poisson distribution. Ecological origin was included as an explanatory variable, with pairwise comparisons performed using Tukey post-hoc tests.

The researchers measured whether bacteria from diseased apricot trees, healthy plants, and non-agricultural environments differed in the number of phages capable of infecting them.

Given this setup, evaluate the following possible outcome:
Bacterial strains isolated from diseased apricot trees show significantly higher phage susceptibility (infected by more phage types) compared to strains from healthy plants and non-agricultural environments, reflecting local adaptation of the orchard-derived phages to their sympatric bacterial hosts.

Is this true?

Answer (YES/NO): NO